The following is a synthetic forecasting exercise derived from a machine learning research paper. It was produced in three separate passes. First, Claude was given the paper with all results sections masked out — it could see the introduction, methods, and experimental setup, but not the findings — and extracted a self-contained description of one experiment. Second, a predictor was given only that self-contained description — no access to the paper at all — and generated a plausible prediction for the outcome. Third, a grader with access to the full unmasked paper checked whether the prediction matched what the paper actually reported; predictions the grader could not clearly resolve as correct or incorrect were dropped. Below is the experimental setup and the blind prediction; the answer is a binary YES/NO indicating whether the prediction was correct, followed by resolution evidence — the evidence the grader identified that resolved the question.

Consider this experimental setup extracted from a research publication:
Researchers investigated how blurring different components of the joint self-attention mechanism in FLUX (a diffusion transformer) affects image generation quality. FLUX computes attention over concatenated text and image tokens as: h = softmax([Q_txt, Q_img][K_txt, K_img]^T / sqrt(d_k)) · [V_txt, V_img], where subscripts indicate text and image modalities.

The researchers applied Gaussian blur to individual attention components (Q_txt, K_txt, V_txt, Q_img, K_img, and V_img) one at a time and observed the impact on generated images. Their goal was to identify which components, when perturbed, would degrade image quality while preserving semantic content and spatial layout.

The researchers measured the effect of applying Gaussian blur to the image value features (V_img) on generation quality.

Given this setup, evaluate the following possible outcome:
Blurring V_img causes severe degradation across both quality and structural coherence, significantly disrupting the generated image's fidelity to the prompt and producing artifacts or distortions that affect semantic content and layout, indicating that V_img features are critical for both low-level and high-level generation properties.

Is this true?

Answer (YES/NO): YES